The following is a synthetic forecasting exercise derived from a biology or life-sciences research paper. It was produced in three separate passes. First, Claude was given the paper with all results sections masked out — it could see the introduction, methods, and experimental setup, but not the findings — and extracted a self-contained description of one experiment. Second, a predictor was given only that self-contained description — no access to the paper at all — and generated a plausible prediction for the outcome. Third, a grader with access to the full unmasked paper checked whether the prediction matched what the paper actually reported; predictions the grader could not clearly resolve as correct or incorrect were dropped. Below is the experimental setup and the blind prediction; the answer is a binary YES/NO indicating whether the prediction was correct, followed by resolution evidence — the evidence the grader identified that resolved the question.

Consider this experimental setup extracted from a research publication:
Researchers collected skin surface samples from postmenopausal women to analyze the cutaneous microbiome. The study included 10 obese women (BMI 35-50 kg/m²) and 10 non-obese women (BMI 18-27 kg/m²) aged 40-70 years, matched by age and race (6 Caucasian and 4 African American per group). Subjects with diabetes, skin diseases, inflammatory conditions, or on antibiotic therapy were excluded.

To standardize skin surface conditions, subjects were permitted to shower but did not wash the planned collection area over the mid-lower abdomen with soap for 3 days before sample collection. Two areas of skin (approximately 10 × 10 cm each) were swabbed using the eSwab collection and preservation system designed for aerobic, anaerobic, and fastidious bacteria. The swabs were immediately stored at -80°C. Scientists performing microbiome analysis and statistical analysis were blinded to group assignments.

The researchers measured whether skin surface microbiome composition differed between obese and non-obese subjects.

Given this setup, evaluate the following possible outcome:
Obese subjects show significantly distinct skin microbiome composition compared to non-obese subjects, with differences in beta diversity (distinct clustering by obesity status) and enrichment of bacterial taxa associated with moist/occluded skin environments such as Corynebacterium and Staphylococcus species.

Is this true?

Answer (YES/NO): NO